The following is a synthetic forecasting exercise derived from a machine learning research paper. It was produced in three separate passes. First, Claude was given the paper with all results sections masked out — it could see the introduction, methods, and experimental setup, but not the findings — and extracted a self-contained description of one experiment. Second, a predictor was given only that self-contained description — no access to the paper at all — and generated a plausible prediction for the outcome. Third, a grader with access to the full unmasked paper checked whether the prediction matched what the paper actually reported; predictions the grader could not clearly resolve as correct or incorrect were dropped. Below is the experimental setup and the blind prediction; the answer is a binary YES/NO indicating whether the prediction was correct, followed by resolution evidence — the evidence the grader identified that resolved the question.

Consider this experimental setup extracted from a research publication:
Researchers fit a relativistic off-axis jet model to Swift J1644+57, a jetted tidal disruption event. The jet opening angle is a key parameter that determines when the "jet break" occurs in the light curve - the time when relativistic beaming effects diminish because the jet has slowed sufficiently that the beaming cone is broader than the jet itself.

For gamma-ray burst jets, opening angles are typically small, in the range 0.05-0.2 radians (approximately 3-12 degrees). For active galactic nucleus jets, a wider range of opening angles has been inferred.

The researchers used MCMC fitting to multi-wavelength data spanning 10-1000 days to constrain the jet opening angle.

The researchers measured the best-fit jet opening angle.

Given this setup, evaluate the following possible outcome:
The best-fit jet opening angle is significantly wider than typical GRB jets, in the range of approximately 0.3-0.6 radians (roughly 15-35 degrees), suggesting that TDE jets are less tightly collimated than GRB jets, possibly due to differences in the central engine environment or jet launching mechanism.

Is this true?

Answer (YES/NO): YES